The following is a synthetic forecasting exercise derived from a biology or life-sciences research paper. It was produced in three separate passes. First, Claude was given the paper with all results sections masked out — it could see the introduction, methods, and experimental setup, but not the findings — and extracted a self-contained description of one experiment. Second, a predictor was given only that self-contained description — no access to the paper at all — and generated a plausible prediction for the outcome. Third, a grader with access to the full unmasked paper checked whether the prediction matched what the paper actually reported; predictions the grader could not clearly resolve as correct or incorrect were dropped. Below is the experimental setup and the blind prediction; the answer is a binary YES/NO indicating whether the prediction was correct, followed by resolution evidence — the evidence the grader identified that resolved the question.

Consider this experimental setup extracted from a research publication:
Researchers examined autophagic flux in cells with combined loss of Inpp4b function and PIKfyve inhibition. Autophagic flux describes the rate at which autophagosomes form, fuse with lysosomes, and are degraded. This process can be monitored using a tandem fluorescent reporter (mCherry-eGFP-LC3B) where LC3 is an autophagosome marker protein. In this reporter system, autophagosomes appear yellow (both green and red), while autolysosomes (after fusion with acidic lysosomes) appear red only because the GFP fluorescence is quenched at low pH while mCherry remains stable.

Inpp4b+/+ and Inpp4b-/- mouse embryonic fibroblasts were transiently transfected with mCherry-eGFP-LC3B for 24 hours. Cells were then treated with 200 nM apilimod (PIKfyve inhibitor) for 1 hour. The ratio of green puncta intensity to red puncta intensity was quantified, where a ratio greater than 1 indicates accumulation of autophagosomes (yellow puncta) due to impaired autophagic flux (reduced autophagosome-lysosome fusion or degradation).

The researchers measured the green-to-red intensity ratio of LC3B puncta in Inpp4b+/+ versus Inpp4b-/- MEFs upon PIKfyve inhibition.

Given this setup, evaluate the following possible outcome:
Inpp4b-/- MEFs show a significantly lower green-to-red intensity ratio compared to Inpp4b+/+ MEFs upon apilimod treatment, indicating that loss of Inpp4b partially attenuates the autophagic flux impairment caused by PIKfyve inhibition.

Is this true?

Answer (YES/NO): NO